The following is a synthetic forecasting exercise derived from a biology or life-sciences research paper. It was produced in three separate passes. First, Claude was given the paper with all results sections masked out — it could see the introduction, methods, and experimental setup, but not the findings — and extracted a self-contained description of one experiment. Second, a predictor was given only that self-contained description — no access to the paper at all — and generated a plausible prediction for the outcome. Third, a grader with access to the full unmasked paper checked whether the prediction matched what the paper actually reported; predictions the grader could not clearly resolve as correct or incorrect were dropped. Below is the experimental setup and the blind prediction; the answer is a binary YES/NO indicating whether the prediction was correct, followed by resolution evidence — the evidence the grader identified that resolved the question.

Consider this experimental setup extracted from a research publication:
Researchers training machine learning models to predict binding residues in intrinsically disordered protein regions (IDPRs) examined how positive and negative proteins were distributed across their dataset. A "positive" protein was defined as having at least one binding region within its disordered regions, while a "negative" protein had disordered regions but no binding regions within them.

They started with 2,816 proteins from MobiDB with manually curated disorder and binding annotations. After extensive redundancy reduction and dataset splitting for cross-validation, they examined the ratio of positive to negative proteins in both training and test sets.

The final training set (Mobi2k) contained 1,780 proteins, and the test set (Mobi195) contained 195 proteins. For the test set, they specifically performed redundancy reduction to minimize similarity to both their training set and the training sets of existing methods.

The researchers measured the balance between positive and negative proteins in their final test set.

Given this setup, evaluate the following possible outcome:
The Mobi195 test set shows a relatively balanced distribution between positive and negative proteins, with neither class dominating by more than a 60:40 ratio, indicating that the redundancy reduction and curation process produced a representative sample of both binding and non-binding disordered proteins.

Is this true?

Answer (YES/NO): YES